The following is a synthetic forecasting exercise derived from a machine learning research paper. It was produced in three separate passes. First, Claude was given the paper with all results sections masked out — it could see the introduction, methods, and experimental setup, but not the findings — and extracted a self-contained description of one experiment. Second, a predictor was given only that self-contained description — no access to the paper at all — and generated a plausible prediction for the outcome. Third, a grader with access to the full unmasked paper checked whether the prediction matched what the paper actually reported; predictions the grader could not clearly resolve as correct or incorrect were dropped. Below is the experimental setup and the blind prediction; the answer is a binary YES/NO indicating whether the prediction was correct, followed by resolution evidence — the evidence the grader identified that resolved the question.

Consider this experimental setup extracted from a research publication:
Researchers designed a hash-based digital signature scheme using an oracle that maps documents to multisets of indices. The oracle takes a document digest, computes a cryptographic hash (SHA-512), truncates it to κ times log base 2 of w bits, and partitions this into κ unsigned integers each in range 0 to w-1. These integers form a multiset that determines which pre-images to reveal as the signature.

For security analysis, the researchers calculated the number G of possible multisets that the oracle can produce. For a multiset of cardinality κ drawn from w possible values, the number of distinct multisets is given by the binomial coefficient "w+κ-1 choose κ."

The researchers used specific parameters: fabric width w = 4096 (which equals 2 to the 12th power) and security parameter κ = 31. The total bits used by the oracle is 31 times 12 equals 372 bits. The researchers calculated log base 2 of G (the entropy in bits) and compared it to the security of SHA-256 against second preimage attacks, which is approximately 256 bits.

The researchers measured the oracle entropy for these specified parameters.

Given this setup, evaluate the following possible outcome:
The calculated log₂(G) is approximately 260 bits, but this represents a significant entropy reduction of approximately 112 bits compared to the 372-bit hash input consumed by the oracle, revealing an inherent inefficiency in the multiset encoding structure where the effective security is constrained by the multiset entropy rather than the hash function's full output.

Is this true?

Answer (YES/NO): NO